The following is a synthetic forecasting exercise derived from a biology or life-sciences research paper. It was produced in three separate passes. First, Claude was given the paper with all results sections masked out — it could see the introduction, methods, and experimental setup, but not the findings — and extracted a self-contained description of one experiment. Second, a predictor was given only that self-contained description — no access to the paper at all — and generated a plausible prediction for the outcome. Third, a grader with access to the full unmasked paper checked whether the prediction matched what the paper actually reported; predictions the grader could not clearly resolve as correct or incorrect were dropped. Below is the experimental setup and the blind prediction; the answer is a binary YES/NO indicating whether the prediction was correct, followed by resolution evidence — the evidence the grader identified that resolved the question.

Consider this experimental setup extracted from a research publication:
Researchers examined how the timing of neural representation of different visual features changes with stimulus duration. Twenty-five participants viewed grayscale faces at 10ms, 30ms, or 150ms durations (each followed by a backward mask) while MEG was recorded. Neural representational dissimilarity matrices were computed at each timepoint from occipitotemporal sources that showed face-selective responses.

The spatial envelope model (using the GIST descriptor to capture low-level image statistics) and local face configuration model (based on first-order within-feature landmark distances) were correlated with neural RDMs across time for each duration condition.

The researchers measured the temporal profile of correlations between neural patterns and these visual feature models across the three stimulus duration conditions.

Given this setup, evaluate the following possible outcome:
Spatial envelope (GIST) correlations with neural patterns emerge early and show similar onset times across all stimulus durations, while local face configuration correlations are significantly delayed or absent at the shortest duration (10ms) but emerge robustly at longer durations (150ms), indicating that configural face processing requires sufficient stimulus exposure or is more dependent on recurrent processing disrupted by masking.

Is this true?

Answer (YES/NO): NO